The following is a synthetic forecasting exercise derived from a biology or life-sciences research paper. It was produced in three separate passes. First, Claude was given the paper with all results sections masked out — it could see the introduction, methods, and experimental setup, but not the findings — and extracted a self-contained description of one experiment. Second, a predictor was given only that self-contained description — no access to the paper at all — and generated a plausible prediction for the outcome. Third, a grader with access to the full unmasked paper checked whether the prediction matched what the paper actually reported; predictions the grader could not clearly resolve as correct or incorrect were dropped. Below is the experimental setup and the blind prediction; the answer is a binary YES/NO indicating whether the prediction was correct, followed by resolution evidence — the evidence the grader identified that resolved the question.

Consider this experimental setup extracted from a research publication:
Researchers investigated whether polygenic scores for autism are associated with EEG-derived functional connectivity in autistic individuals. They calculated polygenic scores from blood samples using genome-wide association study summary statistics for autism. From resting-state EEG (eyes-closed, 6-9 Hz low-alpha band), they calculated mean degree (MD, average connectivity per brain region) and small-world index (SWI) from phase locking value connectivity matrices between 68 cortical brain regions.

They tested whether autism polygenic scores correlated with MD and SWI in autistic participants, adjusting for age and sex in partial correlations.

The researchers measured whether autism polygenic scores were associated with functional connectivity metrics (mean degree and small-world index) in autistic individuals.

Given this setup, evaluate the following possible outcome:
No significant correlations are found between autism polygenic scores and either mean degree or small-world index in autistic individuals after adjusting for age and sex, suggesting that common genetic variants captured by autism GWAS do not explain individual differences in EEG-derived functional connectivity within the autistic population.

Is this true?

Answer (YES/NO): YES